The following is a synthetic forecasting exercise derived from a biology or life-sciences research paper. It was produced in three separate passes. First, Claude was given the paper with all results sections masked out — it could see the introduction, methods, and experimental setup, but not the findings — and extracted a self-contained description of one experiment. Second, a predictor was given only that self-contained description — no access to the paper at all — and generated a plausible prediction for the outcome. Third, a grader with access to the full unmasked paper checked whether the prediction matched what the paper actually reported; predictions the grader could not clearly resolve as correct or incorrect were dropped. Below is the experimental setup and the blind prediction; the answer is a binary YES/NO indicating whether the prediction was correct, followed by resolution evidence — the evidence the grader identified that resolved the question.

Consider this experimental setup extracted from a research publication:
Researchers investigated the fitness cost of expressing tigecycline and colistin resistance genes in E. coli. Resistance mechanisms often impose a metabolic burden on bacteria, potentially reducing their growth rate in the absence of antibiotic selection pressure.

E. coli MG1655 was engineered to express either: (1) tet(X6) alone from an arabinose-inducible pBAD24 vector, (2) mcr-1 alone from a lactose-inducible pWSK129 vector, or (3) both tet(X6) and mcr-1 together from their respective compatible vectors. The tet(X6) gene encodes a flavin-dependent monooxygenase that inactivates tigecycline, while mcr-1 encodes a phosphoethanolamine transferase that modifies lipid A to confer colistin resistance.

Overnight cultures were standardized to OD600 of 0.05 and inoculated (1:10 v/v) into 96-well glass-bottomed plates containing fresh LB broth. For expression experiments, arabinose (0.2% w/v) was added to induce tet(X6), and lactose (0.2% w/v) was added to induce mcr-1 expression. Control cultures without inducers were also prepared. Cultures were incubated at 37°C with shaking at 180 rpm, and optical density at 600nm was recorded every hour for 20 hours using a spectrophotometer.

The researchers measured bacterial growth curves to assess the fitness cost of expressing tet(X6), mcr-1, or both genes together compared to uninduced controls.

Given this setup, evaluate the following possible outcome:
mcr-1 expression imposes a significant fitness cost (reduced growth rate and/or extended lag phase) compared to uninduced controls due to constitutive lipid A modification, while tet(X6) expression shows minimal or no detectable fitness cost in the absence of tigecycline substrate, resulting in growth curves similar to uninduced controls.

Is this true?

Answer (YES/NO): YES